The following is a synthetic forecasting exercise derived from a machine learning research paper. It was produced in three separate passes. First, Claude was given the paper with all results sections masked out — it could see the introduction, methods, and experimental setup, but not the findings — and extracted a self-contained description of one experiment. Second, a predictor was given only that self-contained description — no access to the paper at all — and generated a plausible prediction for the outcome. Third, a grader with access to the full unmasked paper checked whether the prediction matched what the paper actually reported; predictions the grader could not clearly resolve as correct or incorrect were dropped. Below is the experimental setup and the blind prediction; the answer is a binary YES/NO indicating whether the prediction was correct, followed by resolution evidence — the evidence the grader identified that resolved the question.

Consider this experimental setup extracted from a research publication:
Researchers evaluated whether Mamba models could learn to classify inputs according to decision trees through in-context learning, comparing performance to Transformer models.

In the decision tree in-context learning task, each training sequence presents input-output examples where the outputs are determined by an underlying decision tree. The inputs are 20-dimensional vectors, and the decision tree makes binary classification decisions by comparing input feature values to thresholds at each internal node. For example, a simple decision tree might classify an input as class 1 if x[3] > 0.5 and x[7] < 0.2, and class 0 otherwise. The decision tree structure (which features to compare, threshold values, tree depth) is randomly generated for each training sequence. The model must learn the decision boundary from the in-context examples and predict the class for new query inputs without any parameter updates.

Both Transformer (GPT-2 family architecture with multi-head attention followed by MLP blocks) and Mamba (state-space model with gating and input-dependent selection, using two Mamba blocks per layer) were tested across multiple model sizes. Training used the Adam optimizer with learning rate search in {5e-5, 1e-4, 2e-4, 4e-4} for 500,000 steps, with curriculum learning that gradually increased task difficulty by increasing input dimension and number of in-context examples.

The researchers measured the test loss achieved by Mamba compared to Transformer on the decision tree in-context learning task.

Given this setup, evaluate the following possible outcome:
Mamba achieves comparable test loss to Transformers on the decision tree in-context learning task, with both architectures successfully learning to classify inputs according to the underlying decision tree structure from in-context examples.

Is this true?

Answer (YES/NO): NO